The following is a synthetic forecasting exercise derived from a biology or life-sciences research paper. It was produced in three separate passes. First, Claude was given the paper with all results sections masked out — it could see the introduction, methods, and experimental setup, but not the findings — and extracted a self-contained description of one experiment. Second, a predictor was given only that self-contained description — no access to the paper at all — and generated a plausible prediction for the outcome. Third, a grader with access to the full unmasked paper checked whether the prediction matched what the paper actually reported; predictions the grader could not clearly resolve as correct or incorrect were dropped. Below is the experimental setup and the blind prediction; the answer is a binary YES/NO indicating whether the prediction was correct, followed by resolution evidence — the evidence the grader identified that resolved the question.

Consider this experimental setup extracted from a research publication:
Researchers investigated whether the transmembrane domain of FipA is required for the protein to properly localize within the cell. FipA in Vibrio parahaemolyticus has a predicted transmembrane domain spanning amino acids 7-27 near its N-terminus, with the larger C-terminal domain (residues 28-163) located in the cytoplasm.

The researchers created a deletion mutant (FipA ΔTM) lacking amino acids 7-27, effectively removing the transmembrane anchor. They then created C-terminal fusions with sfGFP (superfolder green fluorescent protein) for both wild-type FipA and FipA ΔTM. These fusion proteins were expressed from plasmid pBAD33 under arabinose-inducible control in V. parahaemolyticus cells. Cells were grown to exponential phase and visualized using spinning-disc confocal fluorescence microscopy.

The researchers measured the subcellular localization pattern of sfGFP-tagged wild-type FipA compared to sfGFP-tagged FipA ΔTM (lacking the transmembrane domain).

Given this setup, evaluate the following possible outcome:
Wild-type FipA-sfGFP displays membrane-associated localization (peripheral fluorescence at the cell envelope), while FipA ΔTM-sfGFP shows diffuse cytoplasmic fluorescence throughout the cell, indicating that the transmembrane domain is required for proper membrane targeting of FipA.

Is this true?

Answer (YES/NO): YES